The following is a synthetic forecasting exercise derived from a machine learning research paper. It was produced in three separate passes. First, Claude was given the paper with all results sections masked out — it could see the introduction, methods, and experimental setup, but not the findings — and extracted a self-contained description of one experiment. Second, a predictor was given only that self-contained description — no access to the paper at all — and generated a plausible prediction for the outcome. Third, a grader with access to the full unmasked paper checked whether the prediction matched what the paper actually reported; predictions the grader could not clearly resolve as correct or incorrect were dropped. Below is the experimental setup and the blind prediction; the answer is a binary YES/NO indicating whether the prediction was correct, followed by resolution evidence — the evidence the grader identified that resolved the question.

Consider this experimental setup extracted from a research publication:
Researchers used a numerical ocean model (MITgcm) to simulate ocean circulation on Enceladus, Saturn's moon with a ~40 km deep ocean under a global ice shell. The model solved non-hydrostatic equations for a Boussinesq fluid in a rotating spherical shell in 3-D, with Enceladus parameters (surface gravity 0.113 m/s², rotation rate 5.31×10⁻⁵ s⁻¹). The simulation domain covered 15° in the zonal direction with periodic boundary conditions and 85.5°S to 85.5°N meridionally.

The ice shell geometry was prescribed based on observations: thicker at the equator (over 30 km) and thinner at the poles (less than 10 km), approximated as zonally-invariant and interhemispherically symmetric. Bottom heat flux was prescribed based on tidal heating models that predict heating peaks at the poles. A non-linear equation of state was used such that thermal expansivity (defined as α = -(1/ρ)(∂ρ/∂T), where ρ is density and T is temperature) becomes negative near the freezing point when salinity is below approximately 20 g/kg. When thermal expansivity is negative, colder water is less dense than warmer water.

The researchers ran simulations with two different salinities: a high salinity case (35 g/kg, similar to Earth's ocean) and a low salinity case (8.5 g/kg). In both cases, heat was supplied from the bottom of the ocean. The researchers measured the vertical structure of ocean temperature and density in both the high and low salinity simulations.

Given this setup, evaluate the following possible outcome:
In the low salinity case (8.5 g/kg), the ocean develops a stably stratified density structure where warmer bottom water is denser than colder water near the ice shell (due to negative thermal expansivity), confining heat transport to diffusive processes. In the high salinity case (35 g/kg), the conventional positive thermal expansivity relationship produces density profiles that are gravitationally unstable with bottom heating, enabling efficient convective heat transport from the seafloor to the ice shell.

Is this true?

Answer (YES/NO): NO